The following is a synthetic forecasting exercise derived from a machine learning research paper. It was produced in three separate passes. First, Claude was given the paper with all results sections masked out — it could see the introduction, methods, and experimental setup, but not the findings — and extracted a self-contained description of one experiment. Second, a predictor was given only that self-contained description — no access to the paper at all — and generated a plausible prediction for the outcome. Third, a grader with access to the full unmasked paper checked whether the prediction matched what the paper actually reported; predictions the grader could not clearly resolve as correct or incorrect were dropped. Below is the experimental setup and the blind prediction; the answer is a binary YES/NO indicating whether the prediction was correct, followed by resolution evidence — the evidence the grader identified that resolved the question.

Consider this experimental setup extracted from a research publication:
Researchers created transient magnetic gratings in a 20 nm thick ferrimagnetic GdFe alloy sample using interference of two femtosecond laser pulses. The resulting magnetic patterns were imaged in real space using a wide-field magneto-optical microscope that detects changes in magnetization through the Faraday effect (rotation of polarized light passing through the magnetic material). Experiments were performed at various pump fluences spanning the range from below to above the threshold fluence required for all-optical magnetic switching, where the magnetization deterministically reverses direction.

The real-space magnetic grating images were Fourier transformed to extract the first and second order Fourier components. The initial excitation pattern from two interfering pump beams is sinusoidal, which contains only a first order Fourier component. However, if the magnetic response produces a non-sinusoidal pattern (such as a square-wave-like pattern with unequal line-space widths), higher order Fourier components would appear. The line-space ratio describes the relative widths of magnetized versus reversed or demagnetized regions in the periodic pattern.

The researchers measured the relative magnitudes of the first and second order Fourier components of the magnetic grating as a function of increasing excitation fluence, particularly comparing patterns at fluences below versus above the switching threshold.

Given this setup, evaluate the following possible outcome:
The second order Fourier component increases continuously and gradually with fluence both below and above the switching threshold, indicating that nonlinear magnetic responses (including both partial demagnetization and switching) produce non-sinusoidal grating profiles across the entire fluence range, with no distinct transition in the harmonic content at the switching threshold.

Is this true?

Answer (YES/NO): NO